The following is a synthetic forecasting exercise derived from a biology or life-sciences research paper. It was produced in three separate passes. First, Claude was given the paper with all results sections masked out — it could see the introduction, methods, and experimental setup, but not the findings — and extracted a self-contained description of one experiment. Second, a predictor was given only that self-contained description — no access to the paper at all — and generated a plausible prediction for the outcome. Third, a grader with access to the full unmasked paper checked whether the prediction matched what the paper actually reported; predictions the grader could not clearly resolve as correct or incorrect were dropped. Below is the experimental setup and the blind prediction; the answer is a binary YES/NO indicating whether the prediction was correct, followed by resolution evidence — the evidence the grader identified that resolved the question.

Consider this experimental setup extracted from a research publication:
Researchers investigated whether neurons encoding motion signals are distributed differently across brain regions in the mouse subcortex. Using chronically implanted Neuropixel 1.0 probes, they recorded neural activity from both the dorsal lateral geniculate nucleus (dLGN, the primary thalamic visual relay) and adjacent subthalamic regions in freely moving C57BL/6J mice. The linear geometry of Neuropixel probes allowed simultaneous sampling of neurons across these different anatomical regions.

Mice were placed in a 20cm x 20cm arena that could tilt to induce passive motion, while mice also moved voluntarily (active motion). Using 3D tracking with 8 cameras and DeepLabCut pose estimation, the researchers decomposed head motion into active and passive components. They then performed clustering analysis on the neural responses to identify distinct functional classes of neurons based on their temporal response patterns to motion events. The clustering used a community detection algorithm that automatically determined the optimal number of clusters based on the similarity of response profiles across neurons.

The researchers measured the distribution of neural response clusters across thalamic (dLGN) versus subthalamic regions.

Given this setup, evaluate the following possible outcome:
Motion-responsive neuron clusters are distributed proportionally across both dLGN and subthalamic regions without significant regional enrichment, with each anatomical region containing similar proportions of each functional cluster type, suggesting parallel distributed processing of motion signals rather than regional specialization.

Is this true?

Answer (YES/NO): NO